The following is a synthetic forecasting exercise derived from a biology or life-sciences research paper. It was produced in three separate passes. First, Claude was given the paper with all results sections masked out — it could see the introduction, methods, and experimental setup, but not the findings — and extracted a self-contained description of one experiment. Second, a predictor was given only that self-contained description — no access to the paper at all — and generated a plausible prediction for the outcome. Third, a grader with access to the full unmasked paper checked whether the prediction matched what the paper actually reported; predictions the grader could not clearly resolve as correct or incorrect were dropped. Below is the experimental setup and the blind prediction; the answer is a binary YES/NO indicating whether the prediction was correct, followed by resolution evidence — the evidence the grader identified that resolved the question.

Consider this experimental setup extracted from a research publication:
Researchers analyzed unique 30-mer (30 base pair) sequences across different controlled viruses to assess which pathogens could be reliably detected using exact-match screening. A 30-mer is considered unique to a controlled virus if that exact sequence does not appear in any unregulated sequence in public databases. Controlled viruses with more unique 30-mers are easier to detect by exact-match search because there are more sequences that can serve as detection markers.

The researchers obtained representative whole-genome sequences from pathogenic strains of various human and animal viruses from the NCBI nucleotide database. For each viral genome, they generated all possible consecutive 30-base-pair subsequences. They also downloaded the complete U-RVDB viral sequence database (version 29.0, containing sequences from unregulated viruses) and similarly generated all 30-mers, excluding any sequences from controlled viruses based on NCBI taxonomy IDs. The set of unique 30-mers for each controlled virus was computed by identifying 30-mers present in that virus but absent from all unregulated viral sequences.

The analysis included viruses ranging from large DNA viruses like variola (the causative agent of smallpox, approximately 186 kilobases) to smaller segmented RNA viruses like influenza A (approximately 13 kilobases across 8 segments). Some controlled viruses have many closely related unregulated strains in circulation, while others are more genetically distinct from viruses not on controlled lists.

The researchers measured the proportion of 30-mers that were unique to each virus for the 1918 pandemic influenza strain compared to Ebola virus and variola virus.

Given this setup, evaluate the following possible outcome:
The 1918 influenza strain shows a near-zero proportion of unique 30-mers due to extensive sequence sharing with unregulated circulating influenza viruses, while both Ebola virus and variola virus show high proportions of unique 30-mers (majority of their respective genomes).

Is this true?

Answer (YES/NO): NO